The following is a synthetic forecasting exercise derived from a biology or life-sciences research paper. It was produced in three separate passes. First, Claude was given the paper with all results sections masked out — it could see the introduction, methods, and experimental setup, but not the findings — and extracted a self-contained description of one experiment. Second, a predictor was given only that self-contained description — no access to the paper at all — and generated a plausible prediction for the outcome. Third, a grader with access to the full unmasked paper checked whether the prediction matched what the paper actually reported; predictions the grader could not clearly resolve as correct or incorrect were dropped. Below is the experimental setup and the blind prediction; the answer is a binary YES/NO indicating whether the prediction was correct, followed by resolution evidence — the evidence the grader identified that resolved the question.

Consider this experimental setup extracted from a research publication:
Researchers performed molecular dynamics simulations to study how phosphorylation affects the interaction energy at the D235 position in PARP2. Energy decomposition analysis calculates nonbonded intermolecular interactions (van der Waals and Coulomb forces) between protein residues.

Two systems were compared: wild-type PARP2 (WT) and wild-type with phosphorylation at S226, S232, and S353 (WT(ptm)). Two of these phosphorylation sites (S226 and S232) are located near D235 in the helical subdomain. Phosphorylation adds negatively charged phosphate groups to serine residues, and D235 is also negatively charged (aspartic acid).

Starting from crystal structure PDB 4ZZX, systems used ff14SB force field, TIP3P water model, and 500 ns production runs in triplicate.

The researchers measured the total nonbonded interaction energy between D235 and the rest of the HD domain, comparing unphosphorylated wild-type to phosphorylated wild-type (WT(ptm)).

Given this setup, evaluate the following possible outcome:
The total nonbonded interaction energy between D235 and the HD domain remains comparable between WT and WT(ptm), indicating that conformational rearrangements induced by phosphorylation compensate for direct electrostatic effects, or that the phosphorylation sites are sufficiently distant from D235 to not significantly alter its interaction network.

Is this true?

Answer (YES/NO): NO